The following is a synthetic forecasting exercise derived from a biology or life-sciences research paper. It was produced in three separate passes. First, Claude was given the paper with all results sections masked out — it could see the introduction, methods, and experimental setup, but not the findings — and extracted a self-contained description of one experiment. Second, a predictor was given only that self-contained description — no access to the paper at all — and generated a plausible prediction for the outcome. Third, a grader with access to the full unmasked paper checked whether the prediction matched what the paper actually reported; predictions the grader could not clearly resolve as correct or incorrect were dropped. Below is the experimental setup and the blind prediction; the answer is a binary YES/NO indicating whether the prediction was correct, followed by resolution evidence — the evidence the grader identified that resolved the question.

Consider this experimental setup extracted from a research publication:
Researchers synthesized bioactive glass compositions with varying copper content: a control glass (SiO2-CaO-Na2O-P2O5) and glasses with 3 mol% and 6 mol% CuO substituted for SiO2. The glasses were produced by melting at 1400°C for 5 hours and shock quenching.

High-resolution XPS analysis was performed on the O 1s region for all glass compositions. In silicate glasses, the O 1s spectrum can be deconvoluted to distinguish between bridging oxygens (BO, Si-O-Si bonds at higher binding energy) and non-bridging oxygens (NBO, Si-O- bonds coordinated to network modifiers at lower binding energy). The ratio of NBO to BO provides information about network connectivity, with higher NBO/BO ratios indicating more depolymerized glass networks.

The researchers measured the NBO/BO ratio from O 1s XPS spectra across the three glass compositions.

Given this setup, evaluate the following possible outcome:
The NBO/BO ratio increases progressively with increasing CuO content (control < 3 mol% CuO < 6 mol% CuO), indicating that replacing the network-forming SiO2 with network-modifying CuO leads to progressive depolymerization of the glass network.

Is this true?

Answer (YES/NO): YES